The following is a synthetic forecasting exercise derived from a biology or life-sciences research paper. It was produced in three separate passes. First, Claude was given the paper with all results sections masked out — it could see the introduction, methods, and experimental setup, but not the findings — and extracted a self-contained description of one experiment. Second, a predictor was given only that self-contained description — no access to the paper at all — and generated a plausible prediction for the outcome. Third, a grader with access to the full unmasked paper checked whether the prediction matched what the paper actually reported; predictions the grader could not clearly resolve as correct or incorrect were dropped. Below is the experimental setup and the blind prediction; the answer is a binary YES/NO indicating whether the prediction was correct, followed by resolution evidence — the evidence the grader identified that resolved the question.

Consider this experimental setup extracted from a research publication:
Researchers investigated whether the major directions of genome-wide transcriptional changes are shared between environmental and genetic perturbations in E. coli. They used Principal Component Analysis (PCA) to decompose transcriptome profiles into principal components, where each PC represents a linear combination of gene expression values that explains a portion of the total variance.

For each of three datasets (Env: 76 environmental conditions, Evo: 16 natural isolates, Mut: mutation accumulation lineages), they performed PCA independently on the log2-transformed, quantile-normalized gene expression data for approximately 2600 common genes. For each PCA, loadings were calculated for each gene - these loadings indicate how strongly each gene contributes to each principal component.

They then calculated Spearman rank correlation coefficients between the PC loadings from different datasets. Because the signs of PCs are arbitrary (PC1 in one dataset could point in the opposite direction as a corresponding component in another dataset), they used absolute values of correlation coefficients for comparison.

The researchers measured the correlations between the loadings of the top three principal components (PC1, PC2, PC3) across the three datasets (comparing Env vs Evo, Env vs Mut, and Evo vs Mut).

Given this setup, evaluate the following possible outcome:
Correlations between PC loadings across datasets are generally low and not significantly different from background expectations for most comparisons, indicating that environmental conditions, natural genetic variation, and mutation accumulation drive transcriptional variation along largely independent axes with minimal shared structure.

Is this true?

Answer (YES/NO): NO